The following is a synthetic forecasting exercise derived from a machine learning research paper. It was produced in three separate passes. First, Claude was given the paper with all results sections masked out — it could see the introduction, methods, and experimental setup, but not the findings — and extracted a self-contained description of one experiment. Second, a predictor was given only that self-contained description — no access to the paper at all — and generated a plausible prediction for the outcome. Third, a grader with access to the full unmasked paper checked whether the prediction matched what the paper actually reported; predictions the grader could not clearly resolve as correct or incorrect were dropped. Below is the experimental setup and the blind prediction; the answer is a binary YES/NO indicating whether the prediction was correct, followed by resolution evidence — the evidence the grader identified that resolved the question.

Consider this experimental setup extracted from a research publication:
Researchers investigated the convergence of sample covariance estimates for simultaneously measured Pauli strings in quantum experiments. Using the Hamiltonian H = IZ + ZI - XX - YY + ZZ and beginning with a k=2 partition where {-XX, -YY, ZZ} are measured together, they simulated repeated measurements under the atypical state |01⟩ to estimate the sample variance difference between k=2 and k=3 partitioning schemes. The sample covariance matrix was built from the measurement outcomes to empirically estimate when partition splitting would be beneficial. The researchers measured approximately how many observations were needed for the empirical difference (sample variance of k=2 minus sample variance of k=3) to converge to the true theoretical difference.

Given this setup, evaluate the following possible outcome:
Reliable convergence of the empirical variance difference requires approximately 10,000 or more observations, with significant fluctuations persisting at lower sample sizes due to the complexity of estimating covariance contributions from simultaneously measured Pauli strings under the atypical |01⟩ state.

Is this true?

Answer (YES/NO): NO